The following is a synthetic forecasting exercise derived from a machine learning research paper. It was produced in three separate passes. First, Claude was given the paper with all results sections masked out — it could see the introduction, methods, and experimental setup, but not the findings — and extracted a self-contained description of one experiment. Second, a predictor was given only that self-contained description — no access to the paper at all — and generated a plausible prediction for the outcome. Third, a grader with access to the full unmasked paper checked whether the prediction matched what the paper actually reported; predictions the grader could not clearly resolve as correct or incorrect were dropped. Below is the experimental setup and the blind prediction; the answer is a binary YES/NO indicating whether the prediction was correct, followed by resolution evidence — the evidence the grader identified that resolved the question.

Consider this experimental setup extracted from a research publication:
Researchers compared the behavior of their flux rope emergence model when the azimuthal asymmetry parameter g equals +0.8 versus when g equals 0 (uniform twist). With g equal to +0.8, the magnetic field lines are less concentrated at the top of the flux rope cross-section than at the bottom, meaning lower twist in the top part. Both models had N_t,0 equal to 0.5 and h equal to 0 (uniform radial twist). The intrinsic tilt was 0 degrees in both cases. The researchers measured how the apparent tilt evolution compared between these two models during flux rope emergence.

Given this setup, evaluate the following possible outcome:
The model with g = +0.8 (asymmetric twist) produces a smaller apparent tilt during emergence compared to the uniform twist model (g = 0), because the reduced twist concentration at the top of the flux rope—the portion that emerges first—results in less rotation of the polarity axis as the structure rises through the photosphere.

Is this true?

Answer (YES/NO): NO